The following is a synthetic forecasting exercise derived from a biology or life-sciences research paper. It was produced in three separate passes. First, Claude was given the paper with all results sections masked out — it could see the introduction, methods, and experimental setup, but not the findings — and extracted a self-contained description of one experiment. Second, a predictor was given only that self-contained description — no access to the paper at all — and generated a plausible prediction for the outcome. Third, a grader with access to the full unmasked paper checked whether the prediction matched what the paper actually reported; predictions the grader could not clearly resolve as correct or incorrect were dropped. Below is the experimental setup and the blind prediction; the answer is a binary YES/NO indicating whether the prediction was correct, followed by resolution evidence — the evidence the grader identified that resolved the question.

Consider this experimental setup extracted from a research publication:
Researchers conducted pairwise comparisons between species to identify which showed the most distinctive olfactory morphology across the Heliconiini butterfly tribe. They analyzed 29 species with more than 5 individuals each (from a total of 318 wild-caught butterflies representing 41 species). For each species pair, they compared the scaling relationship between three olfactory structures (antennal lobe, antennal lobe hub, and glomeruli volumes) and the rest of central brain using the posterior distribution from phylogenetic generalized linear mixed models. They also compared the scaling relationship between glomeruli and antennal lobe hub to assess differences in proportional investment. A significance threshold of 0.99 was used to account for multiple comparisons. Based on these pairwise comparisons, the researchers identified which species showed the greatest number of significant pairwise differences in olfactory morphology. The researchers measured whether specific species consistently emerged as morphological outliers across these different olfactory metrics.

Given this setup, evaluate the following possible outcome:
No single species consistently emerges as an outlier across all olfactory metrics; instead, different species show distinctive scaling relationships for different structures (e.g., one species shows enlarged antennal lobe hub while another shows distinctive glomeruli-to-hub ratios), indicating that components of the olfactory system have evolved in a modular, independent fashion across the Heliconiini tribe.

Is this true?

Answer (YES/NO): NO